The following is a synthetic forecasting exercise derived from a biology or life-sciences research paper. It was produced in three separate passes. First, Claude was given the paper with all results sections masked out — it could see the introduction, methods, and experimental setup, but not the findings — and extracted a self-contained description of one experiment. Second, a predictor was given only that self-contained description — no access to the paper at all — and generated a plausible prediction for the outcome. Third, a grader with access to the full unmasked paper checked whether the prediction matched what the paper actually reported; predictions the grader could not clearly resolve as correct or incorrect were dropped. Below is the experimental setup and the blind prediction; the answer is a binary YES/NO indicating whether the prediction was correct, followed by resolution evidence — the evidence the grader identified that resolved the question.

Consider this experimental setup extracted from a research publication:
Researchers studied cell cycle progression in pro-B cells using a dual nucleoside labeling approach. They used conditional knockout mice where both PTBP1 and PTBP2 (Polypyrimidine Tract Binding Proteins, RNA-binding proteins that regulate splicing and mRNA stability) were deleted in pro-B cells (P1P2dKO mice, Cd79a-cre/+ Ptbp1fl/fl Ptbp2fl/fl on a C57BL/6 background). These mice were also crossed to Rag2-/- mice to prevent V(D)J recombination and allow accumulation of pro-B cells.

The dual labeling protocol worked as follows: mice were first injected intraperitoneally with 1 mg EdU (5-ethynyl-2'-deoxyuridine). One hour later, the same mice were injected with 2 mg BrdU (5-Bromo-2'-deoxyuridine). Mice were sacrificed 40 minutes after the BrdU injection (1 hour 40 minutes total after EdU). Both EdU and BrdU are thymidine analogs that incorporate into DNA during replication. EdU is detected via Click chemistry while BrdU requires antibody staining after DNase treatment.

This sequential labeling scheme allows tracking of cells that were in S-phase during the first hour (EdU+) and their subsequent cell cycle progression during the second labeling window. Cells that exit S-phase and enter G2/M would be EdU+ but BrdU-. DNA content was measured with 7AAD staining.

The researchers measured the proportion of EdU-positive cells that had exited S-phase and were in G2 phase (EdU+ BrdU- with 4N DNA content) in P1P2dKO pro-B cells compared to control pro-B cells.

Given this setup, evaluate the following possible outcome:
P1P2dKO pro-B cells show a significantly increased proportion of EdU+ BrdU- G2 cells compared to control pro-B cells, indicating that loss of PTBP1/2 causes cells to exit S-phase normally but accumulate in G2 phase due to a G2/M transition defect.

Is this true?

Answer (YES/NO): NO